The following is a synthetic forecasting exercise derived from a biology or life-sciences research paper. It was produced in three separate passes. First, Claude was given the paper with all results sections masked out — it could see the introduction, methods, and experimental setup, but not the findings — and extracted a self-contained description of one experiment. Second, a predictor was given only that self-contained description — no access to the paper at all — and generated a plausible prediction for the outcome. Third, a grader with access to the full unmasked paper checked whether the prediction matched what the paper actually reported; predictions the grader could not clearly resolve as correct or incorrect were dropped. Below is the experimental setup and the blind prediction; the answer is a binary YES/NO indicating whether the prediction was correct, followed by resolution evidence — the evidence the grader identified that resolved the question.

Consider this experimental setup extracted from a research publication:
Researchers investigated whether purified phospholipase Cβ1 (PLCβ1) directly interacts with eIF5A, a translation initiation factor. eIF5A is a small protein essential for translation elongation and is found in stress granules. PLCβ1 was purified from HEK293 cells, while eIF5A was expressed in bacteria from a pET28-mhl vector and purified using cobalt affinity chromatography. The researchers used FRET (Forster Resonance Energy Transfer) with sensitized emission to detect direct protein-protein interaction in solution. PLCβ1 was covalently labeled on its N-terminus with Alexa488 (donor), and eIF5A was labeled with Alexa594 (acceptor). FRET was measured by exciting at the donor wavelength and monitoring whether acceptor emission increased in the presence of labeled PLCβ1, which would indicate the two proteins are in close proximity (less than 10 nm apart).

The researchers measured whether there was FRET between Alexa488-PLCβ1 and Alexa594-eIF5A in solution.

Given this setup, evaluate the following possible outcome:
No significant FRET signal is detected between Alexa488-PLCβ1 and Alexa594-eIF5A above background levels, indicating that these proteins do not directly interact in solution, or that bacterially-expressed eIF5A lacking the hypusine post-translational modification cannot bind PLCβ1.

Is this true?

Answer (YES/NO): NO